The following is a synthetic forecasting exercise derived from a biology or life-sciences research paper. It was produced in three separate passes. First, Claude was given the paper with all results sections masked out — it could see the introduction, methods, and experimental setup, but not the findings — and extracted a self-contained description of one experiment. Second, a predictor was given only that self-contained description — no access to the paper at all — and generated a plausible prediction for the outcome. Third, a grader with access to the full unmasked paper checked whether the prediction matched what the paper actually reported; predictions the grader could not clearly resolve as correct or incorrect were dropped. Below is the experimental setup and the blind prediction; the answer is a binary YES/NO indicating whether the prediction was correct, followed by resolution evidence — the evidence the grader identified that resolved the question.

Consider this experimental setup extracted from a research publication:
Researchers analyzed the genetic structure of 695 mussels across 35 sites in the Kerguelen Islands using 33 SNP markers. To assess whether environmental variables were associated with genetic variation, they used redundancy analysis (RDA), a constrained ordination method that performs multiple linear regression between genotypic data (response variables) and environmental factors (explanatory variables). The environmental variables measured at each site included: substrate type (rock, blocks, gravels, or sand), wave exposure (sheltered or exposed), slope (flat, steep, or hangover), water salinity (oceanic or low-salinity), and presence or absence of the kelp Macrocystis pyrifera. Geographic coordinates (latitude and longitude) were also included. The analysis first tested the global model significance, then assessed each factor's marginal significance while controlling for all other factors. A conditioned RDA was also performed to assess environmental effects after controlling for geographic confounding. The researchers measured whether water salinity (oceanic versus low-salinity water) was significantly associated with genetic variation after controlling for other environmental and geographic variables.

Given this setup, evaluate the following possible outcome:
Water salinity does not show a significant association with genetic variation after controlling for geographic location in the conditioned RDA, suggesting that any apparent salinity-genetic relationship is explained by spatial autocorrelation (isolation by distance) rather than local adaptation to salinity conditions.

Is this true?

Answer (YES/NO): NO